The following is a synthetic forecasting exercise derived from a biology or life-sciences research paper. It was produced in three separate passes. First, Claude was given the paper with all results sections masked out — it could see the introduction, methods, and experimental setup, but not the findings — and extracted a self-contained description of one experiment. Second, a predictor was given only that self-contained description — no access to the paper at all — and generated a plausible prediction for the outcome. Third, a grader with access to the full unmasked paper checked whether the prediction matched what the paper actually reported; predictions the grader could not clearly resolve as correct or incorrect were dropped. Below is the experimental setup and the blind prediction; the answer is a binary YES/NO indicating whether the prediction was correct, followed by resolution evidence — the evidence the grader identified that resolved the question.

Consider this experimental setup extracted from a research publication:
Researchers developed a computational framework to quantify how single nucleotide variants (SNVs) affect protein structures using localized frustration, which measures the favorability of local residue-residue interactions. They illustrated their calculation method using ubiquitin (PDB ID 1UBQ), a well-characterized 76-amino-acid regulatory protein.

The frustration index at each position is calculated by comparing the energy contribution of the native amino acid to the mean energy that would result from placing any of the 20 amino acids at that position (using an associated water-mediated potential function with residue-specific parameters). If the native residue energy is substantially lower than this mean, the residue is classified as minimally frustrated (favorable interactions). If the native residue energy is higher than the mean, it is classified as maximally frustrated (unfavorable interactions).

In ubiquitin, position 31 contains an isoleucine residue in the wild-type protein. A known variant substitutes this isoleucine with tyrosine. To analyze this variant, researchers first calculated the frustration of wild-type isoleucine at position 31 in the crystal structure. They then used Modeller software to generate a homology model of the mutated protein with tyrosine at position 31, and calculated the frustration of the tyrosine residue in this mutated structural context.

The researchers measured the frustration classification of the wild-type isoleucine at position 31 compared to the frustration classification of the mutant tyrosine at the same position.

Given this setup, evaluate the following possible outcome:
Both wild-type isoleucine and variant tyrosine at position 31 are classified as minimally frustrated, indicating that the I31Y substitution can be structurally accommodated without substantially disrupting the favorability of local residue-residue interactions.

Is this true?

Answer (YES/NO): NO